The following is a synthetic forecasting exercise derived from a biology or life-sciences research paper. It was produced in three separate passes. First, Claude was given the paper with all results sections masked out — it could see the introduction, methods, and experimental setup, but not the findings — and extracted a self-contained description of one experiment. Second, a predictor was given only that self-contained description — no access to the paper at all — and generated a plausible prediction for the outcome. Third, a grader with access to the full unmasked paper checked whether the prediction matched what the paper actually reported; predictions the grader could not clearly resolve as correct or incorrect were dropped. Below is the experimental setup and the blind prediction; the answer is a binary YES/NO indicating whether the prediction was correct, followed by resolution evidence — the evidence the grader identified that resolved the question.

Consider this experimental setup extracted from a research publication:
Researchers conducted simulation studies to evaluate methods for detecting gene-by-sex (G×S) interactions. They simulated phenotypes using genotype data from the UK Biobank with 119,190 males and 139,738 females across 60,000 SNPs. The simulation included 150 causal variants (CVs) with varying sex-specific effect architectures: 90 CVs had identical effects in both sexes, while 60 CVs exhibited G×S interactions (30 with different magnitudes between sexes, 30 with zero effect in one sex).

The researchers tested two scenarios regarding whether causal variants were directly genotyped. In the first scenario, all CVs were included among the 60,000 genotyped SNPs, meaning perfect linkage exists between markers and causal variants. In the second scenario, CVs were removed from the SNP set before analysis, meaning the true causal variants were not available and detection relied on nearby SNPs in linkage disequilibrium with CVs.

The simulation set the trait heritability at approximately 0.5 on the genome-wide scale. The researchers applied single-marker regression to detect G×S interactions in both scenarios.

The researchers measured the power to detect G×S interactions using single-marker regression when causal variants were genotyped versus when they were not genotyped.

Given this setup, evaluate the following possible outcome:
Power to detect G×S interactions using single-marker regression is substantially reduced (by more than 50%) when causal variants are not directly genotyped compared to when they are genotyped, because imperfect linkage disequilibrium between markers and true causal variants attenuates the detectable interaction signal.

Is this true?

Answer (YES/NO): NO